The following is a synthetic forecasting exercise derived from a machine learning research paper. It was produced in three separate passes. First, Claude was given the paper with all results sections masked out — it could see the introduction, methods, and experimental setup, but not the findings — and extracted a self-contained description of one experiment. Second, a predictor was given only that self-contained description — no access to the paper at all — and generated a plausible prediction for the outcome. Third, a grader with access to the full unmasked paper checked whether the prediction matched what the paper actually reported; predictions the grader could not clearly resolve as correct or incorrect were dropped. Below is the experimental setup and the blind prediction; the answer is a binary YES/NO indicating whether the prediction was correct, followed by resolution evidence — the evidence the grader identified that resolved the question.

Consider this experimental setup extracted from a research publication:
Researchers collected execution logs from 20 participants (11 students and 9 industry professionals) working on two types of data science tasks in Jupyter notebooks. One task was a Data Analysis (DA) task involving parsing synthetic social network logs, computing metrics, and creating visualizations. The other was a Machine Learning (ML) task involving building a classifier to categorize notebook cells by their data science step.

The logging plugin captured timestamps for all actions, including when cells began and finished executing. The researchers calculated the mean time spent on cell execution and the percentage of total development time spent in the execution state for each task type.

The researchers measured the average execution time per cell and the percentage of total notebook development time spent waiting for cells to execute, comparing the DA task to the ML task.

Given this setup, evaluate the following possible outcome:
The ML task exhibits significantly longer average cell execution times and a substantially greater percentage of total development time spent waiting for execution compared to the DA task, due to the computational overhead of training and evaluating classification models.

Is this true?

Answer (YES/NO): YES